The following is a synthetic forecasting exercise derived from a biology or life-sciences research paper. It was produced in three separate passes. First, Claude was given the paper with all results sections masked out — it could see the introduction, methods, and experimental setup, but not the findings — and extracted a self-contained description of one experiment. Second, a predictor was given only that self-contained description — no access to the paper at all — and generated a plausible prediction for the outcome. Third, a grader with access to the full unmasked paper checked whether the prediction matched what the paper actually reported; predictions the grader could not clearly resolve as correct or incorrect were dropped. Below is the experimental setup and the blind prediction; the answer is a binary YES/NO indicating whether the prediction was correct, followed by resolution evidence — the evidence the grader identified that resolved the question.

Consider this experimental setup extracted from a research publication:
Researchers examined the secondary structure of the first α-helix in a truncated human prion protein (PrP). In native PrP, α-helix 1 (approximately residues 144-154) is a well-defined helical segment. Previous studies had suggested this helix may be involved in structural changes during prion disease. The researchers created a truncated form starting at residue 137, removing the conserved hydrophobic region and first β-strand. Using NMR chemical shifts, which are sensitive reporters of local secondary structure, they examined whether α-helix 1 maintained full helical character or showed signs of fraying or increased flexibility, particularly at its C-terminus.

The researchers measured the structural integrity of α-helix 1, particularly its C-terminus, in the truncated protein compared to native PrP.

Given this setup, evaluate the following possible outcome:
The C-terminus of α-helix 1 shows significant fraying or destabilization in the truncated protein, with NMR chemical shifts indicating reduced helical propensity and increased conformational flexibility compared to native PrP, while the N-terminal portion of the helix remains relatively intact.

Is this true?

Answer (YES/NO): YES